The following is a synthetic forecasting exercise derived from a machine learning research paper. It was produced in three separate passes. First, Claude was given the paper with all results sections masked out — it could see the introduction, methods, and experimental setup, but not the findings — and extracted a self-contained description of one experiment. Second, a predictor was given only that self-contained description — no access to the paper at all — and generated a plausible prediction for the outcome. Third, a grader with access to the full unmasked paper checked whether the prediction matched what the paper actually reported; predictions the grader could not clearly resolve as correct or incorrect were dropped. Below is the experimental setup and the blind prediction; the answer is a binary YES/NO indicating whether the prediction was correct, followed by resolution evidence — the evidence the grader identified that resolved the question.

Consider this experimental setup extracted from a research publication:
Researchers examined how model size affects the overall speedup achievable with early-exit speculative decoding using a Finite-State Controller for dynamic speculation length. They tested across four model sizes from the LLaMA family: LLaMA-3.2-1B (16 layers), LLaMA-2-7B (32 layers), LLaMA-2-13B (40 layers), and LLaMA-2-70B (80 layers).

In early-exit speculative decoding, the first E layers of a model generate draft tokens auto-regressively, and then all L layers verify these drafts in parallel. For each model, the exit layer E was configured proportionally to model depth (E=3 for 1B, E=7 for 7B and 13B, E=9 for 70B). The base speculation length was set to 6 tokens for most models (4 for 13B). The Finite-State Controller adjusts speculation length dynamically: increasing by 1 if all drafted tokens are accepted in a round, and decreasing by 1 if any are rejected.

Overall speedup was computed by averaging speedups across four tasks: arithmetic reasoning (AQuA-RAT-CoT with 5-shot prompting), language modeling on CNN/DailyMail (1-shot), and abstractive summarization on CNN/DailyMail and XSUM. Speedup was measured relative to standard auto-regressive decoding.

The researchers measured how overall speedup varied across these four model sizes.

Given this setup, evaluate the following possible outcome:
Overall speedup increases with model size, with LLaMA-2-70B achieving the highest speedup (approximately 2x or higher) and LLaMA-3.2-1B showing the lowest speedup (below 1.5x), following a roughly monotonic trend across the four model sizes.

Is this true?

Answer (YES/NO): NO